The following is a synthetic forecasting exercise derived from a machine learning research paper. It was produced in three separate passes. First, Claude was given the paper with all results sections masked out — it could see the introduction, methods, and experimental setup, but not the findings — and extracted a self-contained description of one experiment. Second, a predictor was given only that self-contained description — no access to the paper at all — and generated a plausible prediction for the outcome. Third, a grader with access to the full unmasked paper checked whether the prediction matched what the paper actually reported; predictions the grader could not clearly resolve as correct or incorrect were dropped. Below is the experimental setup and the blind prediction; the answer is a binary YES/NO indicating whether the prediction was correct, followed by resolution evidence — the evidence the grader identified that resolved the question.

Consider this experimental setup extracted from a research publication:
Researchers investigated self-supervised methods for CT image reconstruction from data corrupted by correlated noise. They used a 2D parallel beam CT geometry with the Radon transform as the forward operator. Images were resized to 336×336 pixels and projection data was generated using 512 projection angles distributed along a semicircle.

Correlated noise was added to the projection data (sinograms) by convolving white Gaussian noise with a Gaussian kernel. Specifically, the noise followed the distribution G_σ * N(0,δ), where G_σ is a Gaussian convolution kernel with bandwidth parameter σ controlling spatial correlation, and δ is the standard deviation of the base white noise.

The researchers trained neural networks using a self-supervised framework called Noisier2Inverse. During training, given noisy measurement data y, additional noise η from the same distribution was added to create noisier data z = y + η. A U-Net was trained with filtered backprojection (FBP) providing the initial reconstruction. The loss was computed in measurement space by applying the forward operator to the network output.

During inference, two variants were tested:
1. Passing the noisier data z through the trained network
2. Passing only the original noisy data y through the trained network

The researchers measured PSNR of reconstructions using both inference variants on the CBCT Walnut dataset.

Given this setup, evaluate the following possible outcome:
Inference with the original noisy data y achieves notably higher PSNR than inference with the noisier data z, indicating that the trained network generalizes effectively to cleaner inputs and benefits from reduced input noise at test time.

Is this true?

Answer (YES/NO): NO